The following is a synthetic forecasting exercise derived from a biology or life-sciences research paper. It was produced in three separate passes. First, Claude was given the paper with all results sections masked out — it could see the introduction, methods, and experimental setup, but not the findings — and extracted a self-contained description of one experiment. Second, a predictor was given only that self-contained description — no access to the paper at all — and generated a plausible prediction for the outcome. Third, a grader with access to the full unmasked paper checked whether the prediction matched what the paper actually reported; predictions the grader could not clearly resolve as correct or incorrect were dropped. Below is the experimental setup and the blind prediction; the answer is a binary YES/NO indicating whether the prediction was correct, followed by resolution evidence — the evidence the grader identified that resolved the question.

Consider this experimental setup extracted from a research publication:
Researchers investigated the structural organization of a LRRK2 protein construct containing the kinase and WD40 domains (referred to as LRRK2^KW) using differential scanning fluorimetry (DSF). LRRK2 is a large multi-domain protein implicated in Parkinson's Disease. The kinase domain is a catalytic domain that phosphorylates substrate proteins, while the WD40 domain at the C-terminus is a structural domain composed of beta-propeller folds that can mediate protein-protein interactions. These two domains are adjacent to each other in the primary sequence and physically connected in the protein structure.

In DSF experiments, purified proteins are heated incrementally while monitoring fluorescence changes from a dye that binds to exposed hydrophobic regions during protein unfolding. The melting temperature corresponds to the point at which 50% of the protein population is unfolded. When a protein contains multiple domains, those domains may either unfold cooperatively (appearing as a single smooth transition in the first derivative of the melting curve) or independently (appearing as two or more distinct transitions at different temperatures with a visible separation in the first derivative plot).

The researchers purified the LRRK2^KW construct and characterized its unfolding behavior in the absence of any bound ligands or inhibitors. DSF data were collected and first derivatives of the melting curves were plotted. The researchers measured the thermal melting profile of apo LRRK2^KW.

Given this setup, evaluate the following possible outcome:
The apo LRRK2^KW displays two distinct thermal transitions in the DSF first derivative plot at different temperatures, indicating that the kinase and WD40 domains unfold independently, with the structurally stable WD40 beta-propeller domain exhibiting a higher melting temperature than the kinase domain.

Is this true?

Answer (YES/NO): YES